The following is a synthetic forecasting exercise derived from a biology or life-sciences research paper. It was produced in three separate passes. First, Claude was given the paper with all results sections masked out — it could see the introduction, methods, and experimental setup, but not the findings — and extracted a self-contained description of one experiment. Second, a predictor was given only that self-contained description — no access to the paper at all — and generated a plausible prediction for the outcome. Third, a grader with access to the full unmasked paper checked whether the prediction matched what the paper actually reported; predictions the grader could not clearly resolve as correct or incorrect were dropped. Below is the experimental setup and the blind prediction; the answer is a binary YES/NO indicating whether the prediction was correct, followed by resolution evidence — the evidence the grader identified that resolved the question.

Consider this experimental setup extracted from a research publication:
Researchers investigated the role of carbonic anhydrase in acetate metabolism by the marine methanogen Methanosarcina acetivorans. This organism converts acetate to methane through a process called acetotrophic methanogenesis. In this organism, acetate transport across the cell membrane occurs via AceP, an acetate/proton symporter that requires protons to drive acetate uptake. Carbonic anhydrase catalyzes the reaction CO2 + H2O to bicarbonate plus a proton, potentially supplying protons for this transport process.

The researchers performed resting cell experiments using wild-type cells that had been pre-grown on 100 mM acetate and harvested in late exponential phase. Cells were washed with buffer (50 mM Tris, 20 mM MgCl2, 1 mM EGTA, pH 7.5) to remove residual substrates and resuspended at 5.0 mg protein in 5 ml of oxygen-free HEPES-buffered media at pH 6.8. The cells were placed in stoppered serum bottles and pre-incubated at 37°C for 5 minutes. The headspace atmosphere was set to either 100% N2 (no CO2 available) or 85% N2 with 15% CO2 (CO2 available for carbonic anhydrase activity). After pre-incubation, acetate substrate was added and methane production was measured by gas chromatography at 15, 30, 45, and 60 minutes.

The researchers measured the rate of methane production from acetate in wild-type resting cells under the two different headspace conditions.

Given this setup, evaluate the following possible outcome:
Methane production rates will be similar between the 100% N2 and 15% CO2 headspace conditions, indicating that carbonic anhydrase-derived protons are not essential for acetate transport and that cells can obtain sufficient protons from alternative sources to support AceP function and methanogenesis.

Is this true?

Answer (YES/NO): NO